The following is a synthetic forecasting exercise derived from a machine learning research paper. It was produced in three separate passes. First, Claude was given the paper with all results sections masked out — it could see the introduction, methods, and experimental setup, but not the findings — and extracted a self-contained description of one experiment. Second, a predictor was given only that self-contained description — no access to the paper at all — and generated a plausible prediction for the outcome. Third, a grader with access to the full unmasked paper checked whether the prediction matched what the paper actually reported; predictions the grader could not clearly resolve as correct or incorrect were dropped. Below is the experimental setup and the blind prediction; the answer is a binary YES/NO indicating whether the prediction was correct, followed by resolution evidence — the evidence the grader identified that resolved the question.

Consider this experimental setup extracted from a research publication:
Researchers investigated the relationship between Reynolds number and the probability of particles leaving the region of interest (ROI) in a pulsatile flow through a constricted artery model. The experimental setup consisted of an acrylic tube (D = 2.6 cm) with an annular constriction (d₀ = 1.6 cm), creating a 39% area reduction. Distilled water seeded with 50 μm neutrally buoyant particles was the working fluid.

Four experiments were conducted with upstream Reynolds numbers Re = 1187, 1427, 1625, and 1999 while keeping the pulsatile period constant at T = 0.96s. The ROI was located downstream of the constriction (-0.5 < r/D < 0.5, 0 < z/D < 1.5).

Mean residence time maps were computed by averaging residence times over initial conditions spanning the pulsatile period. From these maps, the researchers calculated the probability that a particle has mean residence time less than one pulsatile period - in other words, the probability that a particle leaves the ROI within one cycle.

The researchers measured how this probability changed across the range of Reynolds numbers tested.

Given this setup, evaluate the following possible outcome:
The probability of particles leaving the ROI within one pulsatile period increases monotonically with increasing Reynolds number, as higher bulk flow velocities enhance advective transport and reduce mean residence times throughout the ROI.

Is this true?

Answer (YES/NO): YES